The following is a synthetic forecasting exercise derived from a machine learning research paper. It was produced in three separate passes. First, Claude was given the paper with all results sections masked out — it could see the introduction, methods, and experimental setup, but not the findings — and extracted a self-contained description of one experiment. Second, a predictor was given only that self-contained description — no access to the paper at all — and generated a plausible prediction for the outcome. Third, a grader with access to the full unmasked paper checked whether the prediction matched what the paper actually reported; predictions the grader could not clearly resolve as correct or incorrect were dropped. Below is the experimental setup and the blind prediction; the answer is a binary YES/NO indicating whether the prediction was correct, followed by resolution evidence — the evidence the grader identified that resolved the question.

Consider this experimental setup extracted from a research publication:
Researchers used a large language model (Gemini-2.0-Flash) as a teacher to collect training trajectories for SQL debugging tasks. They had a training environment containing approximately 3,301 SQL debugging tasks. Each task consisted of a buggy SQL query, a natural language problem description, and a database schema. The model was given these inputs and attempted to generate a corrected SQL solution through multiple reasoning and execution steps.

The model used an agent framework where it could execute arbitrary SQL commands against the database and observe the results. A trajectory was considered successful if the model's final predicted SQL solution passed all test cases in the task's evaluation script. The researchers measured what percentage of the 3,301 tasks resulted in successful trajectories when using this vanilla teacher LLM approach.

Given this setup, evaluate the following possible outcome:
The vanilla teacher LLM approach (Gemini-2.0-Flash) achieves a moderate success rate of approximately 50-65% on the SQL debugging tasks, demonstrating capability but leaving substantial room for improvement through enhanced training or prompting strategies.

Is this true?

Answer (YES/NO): NO